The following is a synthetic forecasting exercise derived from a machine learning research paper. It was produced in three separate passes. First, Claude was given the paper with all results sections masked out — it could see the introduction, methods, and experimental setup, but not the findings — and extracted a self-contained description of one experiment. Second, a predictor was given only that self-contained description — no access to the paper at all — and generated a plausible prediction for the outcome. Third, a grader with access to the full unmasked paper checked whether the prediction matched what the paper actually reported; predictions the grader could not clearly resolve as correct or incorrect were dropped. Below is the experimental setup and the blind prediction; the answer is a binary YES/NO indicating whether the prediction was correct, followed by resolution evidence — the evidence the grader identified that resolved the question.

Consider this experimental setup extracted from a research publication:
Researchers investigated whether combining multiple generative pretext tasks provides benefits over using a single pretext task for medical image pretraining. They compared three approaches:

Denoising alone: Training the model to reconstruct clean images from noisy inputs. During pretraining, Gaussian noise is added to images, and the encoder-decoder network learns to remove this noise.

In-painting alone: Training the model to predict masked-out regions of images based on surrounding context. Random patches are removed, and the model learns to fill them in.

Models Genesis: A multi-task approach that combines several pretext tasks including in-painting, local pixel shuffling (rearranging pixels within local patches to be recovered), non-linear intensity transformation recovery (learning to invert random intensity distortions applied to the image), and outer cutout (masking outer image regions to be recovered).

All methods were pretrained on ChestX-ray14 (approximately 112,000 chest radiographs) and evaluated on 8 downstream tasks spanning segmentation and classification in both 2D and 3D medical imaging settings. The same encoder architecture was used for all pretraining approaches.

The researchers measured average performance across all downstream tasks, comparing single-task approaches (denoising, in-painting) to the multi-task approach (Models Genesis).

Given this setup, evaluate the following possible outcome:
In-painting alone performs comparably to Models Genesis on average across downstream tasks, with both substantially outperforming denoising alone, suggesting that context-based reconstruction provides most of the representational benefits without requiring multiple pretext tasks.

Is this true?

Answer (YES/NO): NO